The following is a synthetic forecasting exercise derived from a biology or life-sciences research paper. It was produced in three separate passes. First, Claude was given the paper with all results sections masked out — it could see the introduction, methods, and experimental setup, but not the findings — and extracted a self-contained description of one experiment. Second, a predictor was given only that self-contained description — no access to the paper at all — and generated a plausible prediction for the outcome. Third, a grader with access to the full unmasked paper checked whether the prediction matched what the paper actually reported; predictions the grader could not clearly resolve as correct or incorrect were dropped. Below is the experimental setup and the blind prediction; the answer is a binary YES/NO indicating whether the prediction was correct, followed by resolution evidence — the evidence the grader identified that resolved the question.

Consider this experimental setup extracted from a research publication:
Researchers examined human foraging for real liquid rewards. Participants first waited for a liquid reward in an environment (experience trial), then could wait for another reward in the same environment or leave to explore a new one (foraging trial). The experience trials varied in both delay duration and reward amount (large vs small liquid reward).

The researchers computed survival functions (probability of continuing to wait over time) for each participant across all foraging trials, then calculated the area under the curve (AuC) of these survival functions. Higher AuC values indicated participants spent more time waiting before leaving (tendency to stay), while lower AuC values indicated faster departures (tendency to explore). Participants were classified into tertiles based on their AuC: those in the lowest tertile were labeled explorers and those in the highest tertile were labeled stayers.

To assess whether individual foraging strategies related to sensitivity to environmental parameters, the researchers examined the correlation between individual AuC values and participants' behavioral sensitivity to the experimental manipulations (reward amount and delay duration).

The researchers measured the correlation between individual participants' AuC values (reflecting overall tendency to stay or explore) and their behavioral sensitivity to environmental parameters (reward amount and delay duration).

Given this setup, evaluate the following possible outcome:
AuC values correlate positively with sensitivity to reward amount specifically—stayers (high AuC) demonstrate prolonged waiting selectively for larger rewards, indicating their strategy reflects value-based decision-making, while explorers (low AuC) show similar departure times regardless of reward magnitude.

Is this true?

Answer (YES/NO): NO